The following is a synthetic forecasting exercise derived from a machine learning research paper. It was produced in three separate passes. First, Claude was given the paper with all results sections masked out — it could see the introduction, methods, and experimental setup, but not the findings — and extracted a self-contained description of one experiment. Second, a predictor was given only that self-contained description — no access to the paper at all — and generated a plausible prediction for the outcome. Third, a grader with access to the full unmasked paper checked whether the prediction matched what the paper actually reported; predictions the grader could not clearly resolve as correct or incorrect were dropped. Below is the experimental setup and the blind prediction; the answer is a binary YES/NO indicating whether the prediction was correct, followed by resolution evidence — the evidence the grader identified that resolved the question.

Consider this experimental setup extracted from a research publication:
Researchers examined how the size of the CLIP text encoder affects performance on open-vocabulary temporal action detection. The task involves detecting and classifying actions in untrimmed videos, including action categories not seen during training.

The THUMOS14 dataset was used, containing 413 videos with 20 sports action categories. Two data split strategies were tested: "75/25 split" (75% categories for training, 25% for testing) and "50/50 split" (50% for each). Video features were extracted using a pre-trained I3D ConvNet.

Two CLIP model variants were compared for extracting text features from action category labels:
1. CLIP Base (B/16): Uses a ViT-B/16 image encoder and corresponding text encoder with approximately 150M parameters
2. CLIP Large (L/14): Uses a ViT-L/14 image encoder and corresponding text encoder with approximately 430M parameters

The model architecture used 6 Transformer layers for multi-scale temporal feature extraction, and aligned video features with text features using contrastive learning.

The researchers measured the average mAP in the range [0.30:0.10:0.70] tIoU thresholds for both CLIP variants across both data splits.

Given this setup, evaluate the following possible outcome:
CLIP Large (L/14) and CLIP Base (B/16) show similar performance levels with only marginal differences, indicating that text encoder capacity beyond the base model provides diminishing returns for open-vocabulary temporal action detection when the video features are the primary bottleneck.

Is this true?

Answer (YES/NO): YES